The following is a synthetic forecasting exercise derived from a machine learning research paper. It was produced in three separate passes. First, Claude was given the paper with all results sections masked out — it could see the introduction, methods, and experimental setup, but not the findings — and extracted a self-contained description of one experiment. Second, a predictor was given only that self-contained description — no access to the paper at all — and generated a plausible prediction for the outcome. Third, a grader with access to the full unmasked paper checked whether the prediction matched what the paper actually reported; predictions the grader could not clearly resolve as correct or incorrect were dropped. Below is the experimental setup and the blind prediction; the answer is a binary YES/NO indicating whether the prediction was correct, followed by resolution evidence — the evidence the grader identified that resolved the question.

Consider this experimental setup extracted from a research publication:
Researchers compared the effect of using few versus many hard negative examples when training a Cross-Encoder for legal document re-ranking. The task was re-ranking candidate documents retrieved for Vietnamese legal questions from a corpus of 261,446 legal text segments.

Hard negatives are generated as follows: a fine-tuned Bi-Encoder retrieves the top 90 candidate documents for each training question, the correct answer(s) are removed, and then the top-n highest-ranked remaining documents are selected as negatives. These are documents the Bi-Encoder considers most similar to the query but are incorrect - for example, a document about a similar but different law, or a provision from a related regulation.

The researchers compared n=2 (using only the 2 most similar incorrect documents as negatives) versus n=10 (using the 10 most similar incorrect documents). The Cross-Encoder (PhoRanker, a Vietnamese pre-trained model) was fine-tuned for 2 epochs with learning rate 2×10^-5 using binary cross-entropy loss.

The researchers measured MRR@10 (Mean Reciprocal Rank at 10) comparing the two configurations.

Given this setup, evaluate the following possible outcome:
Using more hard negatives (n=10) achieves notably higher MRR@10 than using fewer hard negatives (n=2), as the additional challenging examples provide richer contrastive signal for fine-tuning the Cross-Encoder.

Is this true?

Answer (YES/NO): YES